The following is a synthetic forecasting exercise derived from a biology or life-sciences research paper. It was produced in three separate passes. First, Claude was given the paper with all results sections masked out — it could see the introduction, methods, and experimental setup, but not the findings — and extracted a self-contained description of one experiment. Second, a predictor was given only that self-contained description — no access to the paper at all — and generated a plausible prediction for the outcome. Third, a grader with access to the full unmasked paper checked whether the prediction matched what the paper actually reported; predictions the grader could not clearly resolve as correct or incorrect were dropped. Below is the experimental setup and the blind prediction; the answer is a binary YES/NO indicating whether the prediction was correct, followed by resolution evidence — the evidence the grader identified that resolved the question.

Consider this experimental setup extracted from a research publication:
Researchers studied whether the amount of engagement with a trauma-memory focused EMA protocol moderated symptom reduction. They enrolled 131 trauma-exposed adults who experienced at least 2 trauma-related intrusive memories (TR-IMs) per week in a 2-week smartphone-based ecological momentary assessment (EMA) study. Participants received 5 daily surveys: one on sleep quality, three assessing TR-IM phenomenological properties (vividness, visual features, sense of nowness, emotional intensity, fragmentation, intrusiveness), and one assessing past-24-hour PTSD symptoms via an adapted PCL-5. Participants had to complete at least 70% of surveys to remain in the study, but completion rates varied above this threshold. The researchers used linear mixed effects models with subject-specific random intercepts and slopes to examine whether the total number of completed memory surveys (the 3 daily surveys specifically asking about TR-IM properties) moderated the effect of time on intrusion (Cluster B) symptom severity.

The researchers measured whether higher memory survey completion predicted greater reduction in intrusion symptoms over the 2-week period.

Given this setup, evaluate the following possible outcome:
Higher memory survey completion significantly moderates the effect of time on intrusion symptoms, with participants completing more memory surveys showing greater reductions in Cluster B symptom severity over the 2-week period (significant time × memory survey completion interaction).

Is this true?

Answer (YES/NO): NO